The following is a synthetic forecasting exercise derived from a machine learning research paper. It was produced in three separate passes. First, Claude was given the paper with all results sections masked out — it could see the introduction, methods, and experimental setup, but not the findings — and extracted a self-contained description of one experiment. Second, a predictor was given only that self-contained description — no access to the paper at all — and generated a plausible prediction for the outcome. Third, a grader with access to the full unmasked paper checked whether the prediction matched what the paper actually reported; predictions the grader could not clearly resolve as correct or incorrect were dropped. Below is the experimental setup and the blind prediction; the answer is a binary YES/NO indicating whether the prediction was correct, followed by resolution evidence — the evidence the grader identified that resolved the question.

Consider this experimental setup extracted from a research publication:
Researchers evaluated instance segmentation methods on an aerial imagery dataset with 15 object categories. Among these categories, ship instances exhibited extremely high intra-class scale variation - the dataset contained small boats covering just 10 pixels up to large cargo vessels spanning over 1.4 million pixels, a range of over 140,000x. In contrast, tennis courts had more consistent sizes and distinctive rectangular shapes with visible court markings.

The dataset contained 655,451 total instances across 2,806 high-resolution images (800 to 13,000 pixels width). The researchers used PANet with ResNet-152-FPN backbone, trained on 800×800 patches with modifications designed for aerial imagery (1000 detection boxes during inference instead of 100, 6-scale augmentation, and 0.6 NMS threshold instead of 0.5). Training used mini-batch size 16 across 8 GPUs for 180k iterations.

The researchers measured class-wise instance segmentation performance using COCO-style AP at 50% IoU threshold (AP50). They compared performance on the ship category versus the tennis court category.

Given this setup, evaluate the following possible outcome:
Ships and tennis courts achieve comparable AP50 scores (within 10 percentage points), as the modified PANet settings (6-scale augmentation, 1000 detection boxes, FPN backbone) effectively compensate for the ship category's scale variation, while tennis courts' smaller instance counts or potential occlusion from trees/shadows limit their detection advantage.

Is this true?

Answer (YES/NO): NO